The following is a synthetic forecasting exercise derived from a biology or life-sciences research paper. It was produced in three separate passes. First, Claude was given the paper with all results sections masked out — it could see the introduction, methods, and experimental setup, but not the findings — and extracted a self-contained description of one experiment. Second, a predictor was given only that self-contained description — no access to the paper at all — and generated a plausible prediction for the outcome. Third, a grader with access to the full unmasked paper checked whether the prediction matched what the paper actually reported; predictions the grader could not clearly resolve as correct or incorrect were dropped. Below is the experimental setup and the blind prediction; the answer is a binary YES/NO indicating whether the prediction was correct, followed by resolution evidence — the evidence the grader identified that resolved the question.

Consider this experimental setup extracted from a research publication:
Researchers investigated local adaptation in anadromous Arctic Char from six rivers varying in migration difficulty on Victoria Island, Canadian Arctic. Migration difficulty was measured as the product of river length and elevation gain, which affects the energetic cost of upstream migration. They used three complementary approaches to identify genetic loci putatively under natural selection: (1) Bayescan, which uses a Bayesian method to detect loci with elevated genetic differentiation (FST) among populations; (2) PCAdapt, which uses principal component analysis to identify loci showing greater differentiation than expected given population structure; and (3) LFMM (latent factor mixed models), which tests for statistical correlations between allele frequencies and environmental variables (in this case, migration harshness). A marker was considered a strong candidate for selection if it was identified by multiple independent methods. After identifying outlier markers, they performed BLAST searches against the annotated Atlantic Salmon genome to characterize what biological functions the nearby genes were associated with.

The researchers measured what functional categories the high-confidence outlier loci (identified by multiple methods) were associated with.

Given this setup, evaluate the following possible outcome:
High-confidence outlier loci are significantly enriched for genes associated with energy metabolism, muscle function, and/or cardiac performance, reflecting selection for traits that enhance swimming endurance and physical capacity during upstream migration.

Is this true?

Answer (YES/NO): NO